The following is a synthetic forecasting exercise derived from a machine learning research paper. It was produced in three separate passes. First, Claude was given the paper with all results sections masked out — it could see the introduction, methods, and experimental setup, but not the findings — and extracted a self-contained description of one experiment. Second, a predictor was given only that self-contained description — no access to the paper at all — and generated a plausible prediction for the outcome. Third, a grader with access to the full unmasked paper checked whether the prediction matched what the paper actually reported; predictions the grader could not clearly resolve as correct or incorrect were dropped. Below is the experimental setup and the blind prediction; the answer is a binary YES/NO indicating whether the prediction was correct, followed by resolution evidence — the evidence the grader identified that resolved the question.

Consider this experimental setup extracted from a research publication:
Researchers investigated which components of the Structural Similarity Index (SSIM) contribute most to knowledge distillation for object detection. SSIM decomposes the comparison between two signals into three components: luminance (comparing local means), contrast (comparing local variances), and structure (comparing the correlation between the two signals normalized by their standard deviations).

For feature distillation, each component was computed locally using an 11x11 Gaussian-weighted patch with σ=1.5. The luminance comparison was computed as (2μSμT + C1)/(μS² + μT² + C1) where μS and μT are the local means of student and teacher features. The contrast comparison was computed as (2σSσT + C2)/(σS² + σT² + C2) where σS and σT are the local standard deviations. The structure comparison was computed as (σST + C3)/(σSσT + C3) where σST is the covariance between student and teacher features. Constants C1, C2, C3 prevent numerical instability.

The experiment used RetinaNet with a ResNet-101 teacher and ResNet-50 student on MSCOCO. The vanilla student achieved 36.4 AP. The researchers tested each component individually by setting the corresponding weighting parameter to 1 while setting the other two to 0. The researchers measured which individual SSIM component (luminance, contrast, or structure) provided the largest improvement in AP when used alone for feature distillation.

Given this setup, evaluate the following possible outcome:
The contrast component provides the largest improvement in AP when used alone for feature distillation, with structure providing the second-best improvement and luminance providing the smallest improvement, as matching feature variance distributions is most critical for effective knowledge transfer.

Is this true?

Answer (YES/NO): NO